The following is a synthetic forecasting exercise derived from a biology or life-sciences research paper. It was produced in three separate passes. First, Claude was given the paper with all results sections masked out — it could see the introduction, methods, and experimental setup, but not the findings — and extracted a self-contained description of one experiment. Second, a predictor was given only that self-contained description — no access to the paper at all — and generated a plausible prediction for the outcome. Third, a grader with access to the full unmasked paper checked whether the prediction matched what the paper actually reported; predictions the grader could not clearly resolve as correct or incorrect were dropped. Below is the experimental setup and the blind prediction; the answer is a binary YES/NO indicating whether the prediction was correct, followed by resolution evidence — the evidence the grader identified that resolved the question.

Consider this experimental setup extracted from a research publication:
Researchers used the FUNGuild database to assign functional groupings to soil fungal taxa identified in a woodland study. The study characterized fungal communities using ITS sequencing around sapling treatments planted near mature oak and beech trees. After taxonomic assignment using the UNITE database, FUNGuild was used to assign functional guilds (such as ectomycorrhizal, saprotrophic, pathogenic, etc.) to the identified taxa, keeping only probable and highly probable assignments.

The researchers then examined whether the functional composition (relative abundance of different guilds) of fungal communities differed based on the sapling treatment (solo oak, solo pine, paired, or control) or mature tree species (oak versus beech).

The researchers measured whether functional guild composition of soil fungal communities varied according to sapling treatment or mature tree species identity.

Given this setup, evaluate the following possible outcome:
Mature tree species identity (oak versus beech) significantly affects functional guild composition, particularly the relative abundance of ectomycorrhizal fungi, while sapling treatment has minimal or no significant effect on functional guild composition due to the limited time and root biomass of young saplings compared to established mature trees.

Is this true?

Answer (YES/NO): NO